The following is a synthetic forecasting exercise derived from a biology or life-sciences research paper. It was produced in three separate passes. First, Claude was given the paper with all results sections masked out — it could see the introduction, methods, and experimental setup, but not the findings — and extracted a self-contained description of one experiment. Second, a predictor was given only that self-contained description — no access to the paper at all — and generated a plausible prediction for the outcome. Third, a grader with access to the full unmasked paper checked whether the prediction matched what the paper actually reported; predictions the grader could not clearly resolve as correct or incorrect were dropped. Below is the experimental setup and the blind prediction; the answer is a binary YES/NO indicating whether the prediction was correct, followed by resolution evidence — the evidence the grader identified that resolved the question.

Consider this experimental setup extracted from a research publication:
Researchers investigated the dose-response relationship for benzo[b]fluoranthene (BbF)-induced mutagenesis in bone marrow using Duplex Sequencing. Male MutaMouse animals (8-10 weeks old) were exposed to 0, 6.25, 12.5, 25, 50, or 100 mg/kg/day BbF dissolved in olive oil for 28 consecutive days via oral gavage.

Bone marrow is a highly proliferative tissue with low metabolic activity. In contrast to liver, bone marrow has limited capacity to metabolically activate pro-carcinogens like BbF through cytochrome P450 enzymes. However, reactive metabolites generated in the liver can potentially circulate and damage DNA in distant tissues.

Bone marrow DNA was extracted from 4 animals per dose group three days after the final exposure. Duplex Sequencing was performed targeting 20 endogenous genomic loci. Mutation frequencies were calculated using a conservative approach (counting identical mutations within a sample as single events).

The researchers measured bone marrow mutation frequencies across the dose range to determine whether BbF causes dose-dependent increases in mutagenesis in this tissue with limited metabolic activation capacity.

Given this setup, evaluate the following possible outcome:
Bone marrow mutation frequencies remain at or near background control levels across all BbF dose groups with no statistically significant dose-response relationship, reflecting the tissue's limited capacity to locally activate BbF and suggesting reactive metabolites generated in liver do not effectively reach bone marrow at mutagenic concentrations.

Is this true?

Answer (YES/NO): NO